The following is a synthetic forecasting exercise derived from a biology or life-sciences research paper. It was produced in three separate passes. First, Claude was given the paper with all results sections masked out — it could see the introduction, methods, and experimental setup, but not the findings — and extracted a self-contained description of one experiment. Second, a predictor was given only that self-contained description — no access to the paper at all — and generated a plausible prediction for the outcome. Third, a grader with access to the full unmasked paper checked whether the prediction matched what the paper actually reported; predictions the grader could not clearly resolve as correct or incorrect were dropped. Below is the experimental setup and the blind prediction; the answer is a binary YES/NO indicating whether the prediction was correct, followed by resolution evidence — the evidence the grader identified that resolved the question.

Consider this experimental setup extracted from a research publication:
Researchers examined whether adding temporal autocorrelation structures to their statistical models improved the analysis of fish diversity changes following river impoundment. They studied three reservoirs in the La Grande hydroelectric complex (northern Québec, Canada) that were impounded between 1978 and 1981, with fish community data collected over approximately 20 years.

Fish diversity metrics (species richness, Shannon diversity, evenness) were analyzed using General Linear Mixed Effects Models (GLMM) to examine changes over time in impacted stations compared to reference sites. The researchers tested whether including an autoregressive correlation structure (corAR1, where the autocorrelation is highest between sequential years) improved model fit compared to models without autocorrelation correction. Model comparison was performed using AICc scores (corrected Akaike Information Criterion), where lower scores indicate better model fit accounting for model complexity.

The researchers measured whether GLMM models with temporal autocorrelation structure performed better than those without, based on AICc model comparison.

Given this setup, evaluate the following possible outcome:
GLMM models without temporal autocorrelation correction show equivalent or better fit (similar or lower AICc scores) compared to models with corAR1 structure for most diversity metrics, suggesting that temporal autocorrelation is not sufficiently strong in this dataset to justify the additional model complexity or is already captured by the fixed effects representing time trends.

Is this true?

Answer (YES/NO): YES